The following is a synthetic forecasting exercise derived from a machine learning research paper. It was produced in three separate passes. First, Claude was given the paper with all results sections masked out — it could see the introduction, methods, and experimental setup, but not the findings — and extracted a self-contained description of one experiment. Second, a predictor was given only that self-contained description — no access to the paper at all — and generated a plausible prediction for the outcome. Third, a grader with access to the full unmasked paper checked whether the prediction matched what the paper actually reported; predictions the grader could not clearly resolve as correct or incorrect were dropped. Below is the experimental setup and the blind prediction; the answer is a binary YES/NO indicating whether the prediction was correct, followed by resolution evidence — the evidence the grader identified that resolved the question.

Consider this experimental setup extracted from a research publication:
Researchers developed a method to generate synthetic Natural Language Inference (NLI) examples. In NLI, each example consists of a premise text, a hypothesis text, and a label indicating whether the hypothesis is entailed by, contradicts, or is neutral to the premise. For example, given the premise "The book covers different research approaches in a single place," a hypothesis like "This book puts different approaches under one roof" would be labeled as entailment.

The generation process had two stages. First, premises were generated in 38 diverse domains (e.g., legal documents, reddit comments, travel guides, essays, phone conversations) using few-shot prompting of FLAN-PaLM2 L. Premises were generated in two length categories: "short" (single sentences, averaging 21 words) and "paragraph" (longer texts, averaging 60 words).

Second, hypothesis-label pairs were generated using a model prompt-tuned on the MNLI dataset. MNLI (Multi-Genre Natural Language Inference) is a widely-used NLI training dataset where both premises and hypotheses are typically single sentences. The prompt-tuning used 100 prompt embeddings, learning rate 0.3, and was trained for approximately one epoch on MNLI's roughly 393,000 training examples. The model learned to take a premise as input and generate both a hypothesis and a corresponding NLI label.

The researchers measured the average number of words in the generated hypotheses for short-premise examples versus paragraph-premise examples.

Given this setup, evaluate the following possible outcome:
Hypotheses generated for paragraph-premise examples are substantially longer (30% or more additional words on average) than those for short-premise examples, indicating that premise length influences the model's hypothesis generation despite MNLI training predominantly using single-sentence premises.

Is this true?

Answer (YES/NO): NO